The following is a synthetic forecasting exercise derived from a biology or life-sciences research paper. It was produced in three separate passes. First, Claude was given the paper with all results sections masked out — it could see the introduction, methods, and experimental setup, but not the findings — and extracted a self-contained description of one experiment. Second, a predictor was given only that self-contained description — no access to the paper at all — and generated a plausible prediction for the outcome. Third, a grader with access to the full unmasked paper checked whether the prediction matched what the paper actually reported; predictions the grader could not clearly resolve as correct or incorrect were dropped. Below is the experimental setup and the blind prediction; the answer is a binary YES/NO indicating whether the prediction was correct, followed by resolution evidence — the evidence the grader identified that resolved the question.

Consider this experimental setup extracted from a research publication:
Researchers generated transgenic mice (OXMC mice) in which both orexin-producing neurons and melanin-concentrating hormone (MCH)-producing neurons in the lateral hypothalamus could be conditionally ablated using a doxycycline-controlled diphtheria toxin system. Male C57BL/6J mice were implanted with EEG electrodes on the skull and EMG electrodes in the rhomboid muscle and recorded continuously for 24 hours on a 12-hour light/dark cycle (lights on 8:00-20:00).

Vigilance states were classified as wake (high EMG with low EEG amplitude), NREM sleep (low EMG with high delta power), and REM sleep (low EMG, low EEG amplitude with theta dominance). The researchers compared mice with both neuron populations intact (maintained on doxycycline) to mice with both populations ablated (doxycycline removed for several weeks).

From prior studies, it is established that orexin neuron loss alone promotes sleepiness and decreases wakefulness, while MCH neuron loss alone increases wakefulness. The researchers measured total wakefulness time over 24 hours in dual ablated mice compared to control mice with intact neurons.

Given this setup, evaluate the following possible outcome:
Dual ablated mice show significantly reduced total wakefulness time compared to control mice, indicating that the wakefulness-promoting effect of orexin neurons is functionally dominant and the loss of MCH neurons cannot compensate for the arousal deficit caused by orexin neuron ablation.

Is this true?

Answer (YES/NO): NO